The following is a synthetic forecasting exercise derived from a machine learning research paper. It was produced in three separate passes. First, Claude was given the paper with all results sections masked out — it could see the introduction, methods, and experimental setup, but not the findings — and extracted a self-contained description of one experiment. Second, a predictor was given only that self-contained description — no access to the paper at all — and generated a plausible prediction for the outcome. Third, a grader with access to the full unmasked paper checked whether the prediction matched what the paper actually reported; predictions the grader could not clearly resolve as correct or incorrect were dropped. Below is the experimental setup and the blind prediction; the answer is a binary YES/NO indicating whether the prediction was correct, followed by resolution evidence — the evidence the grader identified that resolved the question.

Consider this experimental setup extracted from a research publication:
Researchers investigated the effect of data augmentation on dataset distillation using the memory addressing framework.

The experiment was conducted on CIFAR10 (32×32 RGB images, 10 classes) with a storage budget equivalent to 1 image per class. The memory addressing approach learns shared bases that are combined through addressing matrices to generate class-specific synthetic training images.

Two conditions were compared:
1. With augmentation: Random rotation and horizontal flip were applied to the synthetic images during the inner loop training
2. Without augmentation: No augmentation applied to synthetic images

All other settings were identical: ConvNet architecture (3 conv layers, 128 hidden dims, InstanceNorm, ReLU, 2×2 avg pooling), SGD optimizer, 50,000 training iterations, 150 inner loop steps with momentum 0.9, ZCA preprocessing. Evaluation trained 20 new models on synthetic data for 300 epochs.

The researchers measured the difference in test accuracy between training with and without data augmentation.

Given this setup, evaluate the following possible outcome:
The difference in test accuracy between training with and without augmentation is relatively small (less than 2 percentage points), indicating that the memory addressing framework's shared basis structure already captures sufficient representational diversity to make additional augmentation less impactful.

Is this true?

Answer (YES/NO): NO